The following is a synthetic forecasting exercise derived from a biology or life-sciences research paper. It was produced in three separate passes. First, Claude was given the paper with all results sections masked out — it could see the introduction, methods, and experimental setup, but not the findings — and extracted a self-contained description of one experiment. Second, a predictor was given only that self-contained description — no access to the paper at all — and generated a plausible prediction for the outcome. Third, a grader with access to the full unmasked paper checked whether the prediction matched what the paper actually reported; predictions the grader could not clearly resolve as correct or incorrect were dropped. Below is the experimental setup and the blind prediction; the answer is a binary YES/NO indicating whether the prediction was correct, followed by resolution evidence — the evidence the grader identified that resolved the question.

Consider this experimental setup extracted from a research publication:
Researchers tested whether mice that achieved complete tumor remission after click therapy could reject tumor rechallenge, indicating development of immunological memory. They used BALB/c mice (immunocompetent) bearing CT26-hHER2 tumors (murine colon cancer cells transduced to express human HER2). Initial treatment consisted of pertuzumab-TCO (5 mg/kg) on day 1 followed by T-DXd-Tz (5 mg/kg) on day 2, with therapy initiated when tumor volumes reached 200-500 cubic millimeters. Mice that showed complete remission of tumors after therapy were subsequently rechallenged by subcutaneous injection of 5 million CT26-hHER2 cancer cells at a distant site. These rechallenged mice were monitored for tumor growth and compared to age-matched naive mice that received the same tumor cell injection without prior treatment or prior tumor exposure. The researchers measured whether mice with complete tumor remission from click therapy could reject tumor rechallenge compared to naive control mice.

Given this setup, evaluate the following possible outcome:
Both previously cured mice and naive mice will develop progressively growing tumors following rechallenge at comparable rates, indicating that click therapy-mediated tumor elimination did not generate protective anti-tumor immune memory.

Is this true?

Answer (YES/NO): NO